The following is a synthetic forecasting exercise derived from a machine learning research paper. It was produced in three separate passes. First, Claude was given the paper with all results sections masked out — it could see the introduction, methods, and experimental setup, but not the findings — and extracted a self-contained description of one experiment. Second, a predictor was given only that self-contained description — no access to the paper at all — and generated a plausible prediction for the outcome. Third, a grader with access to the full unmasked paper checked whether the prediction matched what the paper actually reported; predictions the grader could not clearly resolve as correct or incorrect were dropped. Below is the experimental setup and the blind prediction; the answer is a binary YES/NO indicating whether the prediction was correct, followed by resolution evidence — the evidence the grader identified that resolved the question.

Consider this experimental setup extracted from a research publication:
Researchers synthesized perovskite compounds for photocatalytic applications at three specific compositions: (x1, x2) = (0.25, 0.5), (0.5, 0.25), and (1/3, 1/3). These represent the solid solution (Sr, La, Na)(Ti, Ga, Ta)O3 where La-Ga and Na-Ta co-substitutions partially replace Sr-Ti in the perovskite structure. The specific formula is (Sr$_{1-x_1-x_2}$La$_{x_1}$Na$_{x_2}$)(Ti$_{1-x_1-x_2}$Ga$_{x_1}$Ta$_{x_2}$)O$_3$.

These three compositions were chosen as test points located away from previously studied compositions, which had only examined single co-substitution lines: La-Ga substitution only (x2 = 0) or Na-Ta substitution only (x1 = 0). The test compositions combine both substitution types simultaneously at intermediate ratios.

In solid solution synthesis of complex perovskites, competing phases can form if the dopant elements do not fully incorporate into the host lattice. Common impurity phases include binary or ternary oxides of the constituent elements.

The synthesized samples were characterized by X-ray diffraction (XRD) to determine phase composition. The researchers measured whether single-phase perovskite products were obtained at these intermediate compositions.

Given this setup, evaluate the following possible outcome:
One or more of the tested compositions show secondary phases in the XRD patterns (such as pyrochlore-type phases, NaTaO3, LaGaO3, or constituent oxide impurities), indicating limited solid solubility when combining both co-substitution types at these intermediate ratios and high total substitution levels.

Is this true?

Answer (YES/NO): NO